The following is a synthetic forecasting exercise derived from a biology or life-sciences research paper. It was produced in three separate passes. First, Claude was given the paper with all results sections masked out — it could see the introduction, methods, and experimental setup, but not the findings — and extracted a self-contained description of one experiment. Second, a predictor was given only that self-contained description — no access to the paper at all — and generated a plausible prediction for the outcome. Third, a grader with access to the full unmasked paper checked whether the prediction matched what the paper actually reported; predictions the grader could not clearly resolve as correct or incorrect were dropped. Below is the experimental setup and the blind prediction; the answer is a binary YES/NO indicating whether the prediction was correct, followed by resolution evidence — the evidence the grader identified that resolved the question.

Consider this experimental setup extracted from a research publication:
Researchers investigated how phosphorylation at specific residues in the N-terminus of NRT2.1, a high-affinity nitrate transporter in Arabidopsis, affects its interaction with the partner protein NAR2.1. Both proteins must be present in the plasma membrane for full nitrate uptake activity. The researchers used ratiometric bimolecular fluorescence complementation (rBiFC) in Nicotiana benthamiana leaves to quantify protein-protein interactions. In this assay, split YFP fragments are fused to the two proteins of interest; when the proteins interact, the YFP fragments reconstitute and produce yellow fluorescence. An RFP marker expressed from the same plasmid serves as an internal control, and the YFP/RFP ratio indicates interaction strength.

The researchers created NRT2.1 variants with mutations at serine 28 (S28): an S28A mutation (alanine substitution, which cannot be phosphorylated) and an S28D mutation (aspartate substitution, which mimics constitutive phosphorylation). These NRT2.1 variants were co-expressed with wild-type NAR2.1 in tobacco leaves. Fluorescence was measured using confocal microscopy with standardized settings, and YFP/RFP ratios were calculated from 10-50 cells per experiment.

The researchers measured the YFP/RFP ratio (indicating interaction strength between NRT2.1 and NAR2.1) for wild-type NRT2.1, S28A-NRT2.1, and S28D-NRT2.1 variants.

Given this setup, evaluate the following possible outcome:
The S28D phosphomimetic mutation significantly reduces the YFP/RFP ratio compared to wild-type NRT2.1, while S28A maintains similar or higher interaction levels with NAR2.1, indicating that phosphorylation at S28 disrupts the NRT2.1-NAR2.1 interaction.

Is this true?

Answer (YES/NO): NO